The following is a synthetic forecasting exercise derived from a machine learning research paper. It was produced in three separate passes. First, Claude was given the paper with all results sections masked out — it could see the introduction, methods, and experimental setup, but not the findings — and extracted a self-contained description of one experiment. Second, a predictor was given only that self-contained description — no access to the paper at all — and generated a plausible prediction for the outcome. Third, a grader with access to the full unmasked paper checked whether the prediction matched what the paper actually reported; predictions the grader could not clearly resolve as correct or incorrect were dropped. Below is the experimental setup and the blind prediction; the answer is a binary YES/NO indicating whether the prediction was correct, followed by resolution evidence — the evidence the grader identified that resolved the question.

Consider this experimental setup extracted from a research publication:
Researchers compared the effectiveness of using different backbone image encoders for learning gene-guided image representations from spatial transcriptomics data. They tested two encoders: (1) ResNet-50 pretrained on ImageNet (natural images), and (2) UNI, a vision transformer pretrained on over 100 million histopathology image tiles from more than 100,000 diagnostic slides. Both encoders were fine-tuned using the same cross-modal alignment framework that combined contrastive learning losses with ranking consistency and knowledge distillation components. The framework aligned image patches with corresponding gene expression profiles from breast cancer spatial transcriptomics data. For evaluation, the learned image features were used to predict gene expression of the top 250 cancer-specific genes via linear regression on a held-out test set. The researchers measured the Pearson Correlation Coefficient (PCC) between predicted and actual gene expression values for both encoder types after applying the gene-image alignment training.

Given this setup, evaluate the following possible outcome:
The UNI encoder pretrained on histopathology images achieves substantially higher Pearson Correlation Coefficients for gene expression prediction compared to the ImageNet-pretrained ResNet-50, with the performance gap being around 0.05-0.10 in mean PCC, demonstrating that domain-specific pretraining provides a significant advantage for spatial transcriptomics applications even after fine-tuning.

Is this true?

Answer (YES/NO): YES